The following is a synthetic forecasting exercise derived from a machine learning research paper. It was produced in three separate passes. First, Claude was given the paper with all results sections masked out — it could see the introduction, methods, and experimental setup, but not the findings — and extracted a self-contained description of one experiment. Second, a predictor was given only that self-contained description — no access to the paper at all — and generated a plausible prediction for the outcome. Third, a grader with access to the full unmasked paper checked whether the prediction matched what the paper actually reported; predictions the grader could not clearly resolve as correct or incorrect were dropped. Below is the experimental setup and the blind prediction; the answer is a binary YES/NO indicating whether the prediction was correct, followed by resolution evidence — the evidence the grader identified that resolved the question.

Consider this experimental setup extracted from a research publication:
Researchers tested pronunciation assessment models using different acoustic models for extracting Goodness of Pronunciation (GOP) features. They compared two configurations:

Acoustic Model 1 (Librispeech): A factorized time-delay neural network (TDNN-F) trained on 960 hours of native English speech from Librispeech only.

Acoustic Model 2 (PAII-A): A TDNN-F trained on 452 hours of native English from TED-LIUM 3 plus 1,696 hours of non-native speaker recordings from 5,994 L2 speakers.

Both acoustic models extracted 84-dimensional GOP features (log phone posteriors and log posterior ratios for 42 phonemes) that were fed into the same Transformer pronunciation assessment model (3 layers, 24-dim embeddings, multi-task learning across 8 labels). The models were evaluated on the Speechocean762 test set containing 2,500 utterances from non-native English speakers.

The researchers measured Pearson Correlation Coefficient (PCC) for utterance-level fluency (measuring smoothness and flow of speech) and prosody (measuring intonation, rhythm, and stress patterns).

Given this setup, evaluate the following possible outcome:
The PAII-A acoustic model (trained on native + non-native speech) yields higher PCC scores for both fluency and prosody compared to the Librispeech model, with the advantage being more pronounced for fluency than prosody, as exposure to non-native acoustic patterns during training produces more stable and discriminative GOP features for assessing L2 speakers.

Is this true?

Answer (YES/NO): NO